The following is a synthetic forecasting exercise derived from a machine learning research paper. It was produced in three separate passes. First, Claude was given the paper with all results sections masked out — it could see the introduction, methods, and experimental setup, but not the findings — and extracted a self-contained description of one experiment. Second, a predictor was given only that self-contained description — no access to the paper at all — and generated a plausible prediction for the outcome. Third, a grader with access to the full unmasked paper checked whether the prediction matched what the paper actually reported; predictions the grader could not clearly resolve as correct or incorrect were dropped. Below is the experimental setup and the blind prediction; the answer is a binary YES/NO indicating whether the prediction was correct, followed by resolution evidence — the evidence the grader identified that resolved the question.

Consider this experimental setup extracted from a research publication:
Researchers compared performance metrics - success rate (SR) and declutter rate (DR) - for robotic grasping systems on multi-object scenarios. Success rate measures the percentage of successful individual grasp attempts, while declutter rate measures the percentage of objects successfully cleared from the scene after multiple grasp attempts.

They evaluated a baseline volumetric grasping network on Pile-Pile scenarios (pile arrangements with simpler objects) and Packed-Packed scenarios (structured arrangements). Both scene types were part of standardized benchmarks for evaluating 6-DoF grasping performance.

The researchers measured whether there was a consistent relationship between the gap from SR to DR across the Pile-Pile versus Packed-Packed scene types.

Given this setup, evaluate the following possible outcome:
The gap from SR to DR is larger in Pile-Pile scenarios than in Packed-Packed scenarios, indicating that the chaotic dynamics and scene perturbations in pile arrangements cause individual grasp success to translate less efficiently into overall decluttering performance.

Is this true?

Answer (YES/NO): YES